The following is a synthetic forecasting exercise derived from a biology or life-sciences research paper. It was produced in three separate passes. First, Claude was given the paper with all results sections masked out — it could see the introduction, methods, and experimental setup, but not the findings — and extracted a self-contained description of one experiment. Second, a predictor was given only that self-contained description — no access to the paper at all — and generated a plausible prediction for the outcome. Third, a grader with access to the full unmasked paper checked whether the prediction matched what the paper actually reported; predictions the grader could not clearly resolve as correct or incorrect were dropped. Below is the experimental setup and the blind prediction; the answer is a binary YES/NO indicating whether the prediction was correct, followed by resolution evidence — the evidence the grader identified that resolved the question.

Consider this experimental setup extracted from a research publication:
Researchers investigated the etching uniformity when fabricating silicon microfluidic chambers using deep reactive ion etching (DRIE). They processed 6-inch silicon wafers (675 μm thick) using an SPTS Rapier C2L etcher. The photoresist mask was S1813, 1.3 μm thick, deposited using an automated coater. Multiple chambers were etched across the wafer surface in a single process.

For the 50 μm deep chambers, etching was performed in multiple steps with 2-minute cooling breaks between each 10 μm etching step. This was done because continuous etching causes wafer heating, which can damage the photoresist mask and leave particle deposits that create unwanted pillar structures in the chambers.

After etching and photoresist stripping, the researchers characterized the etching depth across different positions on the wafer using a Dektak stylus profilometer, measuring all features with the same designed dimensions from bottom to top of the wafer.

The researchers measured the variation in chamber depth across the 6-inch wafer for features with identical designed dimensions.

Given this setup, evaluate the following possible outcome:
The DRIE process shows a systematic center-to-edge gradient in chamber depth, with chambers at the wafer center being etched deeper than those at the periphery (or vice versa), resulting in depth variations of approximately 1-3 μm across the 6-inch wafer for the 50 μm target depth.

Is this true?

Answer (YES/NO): NO